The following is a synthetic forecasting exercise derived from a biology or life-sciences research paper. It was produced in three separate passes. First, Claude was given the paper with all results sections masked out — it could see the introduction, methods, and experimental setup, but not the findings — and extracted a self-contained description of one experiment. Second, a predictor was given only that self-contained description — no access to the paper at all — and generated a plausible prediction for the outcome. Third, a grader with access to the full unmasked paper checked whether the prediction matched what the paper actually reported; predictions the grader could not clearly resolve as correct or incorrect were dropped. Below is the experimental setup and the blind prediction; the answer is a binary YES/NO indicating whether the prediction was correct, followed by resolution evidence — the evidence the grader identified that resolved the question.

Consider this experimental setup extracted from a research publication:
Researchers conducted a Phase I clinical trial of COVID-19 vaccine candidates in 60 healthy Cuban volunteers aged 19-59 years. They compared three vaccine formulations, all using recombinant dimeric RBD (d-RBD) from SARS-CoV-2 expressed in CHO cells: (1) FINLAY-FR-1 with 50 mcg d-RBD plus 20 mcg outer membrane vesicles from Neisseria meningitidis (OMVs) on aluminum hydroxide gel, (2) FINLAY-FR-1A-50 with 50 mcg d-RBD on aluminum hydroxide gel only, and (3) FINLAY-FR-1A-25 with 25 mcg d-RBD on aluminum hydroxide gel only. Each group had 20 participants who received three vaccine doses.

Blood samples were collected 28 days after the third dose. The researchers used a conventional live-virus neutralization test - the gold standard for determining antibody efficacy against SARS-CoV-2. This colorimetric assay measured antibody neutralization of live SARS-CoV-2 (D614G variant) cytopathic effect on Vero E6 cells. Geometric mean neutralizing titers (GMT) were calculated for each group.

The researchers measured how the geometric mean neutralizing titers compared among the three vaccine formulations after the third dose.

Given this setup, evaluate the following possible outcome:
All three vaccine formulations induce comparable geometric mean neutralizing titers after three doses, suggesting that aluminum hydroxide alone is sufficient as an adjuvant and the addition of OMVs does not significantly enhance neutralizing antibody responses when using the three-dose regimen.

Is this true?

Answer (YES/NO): NO